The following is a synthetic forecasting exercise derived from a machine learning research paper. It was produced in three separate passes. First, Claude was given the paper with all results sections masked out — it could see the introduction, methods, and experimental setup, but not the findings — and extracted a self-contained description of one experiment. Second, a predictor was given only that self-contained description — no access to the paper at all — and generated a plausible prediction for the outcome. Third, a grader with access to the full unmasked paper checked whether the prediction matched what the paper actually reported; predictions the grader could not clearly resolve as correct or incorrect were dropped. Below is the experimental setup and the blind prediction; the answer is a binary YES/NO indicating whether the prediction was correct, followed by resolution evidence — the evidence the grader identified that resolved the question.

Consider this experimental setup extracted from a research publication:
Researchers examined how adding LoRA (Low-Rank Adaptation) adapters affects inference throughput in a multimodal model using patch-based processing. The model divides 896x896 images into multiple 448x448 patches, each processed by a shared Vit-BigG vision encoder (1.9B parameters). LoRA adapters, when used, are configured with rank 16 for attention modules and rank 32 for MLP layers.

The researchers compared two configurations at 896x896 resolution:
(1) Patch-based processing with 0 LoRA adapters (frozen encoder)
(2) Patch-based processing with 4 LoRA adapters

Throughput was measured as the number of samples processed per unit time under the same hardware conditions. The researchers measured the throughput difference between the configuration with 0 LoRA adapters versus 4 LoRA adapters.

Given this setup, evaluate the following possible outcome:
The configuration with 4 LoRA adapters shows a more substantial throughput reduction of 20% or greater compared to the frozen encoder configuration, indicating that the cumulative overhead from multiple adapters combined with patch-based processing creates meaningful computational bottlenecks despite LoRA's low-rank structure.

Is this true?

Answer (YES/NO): NO